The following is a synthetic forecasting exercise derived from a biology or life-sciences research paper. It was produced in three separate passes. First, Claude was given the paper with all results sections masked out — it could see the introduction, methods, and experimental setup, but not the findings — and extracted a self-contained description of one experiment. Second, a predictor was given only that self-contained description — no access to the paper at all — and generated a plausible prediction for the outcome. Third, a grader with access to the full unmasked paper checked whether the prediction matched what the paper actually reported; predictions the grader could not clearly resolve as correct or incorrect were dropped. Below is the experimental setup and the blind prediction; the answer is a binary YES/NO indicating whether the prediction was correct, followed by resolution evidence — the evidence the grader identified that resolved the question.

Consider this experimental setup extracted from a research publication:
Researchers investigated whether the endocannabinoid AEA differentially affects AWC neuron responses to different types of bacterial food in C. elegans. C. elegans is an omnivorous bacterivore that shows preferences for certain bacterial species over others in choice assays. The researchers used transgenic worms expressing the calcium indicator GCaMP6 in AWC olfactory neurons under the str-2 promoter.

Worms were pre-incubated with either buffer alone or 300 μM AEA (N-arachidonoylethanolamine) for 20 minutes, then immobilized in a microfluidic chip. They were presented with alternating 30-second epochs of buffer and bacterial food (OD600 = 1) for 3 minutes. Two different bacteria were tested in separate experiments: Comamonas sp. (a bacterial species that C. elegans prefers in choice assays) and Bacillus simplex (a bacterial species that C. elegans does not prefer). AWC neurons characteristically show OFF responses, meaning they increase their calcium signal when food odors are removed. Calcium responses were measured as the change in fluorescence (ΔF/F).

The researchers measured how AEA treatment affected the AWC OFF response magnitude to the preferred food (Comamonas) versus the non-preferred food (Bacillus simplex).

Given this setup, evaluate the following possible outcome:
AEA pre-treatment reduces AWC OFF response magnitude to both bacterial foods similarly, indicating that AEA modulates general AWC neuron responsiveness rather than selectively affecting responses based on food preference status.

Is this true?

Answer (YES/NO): NO